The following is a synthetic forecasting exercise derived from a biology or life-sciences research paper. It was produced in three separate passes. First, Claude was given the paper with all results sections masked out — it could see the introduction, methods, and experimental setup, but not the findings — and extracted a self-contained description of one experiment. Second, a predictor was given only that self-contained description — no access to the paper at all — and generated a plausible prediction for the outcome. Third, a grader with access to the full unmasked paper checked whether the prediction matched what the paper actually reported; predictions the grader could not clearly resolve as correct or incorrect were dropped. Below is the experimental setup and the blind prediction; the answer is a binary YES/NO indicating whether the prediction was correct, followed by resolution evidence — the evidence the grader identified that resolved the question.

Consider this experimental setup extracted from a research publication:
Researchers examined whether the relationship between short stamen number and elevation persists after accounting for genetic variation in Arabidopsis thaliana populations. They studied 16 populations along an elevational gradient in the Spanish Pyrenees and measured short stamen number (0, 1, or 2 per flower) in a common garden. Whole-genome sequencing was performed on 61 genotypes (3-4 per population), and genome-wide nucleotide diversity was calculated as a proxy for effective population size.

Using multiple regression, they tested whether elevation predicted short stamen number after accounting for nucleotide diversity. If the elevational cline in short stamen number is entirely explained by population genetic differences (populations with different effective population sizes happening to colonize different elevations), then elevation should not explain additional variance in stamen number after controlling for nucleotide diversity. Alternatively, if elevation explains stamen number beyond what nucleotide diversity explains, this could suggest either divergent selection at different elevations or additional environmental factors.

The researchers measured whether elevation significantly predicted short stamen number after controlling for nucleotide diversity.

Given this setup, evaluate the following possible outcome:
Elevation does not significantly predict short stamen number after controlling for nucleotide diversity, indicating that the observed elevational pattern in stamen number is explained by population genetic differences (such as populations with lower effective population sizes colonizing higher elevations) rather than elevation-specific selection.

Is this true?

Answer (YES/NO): NO